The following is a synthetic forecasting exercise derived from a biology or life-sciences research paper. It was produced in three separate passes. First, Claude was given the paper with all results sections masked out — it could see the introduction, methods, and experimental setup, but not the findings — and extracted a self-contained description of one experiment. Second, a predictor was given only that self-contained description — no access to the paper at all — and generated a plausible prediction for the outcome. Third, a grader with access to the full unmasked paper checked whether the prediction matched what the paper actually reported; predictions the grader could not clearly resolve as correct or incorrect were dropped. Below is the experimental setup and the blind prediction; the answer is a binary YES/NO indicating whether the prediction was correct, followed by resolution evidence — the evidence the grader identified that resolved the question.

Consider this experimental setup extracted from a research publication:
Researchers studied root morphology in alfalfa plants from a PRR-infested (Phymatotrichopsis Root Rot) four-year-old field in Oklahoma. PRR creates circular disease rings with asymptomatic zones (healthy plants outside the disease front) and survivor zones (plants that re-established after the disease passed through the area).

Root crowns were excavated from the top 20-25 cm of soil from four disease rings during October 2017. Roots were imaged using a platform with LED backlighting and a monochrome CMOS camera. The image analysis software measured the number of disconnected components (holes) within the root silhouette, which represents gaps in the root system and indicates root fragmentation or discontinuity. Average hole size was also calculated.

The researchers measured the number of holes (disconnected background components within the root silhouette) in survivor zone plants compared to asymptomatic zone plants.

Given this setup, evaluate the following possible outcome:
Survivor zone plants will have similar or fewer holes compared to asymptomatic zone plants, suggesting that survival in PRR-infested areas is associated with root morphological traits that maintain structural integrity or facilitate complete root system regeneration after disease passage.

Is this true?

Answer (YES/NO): NO